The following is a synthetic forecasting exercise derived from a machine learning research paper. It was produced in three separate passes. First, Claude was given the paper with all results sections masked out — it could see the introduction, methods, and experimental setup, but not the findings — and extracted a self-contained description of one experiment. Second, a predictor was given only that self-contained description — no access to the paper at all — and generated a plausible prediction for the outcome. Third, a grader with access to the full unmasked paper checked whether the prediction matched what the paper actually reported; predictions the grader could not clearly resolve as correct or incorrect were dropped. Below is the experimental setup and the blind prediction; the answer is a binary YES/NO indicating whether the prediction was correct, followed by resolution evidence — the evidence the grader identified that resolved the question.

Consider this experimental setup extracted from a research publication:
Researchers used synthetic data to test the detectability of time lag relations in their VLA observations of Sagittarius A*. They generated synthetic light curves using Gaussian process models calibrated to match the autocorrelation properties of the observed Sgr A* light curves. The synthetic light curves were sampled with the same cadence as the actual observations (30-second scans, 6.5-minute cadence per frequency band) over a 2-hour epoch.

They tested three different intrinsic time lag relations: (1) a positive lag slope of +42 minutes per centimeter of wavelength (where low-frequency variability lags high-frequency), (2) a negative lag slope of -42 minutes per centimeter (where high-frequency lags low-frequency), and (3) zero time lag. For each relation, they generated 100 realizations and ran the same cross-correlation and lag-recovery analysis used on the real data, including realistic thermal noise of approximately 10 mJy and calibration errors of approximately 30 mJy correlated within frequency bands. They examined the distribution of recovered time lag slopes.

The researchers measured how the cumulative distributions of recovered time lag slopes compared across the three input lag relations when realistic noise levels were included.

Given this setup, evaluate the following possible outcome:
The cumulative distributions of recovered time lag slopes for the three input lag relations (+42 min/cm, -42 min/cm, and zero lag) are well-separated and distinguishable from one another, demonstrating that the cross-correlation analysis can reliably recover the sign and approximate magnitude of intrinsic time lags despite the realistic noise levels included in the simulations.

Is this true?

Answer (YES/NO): NO